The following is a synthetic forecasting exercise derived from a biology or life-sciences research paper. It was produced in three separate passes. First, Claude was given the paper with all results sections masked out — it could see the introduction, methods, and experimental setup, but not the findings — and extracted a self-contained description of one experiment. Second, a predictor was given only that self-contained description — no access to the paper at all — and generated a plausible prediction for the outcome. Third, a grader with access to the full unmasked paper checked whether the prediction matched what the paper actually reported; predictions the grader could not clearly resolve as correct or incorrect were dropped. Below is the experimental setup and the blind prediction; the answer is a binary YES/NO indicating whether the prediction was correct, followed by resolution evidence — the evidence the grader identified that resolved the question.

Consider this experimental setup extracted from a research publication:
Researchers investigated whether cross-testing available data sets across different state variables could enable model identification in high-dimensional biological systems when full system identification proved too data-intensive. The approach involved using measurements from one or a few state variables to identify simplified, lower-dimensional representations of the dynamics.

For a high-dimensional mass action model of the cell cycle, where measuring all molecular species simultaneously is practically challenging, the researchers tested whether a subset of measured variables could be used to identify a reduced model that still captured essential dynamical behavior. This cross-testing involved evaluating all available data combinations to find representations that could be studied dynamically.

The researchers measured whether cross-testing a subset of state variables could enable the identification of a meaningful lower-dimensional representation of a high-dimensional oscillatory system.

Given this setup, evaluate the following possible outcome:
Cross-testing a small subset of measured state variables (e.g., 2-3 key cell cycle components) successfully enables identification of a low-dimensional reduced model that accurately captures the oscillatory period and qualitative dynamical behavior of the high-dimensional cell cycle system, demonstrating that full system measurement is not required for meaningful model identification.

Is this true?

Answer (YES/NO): YES